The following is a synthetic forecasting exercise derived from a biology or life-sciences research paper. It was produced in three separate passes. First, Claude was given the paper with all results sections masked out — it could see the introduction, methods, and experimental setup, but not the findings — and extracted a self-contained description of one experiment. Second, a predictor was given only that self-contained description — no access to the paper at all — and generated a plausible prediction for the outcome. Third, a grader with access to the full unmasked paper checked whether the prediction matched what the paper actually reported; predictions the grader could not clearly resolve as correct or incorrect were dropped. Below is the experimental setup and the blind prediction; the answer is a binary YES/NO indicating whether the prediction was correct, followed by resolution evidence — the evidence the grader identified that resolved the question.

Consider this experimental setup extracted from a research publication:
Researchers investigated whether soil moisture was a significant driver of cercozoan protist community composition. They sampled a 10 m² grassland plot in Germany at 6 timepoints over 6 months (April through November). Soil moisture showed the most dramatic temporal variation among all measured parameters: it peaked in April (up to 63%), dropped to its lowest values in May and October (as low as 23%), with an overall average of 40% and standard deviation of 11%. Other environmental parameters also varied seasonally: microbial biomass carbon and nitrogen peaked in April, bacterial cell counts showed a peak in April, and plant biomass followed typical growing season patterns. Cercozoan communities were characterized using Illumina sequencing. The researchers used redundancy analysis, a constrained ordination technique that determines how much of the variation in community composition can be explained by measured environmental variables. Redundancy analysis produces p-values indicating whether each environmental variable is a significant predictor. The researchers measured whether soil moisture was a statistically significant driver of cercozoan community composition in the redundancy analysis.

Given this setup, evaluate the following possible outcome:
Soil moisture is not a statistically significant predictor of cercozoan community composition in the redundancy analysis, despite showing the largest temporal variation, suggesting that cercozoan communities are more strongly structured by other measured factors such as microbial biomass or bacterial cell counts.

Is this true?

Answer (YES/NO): NO